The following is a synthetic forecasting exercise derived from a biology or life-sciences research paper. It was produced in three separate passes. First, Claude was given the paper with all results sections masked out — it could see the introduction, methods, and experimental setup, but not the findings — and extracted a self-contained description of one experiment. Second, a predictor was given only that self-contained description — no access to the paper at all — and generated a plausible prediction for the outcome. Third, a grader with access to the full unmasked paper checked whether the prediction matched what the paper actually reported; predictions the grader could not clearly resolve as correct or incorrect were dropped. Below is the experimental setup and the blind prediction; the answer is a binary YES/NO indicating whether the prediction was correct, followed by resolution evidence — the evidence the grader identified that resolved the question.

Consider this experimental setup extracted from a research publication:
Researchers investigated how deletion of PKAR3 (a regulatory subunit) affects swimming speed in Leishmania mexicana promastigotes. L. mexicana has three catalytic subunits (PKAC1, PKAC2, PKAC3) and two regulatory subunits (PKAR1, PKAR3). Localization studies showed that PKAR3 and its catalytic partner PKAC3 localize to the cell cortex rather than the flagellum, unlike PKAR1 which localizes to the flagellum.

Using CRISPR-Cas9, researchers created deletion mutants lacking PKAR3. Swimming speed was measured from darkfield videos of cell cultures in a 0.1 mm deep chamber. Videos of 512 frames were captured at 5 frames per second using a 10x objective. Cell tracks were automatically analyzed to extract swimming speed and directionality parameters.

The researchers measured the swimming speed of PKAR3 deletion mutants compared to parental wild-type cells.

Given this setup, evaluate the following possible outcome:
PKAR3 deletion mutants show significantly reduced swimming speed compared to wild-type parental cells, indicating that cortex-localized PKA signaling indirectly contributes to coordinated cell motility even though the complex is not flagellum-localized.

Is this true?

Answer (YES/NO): NO